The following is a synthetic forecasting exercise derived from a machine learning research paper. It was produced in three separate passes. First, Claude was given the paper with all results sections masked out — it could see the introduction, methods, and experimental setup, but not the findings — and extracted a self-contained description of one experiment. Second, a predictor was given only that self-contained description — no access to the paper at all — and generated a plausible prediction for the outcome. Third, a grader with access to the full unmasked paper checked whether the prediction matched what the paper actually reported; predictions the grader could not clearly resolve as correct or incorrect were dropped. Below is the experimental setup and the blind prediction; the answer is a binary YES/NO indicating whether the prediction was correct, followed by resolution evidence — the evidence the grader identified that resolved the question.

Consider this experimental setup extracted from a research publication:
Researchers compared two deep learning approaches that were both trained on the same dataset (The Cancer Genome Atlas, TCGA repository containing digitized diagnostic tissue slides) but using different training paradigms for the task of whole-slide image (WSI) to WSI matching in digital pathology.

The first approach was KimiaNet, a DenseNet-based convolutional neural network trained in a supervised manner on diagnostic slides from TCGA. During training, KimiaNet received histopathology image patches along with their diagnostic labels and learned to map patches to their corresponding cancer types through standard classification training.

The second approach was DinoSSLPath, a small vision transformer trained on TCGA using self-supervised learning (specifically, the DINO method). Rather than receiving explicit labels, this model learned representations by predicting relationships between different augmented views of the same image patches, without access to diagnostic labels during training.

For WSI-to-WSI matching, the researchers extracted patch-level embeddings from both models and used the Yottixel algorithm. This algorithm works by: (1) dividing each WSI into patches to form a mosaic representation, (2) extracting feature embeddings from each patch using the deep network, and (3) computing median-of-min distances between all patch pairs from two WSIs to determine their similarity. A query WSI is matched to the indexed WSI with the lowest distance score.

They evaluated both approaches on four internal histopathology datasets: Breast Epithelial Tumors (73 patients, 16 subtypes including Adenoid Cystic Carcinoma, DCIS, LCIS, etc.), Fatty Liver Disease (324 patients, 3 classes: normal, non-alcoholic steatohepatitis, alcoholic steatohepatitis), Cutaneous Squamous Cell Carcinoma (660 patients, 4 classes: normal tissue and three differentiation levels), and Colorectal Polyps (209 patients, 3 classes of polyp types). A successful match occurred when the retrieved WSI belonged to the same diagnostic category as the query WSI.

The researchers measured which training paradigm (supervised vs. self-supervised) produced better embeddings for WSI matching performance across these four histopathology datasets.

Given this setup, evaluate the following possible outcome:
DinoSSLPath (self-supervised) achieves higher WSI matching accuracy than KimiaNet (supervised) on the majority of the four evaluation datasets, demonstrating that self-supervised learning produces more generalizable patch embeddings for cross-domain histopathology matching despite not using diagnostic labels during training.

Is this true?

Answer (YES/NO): NO